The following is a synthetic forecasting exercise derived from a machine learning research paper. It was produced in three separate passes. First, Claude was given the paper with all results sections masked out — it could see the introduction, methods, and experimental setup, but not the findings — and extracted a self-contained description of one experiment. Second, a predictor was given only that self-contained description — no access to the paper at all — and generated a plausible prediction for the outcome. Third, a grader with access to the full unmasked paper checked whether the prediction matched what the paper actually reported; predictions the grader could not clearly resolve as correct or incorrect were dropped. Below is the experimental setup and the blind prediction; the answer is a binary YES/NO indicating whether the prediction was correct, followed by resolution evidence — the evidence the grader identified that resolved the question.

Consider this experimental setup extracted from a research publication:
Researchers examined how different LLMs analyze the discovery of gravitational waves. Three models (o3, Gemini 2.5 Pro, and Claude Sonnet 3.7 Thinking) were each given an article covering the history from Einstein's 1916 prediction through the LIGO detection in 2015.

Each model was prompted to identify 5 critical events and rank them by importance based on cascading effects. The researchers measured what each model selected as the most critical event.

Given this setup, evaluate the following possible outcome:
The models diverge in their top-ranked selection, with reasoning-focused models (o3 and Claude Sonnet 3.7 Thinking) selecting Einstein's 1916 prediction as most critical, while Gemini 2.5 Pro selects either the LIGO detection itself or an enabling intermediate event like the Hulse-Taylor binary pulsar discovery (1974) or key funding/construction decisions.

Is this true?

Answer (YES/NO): YES